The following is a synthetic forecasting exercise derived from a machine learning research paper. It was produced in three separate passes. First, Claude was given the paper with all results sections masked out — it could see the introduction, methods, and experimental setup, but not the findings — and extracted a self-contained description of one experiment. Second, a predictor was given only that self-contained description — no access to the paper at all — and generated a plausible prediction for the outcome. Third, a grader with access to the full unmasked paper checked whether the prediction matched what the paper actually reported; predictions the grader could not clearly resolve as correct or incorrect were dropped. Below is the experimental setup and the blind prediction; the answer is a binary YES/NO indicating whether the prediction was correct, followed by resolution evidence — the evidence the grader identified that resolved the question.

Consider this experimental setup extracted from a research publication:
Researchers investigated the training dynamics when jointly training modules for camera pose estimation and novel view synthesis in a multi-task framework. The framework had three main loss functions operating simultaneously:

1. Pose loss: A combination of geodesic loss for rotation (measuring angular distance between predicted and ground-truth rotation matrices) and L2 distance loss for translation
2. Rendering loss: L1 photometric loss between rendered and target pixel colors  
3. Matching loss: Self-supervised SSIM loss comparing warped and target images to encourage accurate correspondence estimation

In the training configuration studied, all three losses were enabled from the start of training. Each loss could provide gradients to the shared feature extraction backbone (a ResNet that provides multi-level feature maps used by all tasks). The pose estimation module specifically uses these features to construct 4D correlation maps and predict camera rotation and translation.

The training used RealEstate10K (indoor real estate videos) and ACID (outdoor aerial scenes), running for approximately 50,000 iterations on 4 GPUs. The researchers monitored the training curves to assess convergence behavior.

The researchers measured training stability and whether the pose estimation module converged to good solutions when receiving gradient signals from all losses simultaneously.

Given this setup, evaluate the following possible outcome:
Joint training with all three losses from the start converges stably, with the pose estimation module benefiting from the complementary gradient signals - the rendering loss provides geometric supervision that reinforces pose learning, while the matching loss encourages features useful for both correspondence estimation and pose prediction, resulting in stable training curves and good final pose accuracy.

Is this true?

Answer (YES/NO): NO